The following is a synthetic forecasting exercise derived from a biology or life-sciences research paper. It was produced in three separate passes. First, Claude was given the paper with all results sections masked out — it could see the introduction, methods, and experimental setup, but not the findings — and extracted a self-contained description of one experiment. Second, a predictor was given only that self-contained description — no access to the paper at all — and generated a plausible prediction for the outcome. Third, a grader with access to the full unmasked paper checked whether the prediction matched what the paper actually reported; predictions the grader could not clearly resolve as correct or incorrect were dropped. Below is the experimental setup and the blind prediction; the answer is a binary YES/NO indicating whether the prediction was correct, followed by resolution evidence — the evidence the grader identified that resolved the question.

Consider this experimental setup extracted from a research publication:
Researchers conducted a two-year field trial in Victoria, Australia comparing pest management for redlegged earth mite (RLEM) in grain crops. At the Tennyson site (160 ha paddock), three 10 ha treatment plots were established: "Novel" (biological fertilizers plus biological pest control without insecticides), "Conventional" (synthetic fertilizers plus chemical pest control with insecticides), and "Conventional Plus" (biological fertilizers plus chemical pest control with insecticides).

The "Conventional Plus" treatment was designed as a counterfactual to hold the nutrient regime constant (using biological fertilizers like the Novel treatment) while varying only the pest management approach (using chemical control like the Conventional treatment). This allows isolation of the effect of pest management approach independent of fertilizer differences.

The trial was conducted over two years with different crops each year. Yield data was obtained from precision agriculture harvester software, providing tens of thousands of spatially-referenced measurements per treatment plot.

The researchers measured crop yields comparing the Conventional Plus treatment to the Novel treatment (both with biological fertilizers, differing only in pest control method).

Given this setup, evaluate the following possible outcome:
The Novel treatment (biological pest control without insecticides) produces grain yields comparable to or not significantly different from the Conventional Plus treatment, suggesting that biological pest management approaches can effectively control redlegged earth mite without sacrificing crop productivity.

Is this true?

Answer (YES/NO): NO